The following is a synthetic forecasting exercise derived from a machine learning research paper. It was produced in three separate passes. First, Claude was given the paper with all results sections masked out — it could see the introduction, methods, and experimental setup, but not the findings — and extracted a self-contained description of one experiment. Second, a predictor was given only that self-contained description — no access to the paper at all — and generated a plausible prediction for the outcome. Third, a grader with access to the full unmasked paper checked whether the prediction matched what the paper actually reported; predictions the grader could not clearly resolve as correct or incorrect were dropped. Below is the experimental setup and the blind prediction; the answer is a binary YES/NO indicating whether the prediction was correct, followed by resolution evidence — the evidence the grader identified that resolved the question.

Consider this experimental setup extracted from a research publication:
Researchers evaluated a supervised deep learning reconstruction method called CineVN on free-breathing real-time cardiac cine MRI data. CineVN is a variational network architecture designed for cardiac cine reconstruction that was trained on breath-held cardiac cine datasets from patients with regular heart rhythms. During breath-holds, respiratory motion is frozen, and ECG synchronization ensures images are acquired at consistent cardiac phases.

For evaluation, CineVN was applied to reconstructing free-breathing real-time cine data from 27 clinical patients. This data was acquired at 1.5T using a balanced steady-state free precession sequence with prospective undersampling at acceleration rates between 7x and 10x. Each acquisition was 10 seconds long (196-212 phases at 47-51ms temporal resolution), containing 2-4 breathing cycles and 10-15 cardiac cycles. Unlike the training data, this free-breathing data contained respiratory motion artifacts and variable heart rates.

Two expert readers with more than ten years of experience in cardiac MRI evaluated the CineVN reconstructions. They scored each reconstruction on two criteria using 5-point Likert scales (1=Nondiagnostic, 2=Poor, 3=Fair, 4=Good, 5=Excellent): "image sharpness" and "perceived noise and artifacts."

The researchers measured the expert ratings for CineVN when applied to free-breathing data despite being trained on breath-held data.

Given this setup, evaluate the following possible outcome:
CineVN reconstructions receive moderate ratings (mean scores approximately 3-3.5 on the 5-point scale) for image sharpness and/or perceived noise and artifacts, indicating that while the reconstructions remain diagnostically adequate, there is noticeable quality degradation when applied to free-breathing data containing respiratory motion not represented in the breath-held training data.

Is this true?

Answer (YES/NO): NO